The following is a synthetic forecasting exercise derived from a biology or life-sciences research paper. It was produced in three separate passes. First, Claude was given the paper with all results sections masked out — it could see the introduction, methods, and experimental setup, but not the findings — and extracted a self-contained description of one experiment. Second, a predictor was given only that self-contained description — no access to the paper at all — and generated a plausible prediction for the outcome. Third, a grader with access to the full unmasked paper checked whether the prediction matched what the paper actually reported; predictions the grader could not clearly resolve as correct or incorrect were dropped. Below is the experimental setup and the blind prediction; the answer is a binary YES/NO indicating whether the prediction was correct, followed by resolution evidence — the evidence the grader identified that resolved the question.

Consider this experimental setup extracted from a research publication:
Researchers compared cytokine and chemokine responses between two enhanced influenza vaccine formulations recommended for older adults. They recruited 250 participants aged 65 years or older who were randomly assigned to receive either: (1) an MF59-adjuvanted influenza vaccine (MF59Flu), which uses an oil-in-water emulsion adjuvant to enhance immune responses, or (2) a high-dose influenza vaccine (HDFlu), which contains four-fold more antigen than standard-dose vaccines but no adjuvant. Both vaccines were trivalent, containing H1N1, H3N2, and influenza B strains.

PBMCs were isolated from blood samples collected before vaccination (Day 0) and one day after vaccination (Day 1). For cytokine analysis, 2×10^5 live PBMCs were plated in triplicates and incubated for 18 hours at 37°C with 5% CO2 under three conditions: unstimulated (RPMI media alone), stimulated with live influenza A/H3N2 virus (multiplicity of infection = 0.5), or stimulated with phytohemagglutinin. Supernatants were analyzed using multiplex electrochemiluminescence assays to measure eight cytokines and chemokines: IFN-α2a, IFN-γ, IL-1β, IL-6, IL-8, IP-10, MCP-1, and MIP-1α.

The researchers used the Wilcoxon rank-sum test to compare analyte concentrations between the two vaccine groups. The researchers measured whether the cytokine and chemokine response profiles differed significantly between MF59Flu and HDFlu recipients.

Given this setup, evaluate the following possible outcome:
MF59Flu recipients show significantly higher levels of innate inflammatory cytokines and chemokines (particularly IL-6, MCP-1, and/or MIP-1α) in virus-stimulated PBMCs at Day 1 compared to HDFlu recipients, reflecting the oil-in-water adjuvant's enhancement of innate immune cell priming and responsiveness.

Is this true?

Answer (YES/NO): NO